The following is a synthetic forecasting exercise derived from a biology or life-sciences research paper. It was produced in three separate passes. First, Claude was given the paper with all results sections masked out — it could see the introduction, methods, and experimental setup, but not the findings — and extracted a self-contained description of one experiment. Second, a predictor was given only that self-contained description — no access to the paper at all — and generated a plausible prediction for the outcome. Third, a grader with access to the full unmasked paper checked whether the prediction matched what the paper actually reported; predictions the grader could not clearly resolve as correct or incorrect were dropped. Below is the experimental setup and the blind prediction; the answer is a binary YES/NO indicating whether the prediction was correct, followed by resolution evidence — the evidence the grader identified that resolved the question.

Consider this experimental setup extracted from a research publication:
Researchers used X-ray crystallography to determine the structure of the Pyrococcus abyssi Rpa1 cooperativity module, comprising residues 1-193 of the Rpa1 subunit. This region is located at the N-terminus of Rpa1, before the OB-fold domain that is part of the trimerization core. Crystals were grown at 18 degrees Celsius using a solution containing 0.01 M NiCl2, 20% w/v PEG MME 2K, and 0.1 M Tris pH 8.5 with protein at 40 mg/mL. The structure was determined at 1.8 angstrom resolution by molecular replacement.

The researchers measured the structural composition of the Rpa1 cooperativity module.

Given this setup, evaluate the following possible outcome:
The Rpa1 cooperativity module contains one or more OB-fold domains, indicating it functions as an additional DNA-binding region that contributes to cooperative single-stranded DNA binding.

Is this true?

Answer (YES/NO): YES